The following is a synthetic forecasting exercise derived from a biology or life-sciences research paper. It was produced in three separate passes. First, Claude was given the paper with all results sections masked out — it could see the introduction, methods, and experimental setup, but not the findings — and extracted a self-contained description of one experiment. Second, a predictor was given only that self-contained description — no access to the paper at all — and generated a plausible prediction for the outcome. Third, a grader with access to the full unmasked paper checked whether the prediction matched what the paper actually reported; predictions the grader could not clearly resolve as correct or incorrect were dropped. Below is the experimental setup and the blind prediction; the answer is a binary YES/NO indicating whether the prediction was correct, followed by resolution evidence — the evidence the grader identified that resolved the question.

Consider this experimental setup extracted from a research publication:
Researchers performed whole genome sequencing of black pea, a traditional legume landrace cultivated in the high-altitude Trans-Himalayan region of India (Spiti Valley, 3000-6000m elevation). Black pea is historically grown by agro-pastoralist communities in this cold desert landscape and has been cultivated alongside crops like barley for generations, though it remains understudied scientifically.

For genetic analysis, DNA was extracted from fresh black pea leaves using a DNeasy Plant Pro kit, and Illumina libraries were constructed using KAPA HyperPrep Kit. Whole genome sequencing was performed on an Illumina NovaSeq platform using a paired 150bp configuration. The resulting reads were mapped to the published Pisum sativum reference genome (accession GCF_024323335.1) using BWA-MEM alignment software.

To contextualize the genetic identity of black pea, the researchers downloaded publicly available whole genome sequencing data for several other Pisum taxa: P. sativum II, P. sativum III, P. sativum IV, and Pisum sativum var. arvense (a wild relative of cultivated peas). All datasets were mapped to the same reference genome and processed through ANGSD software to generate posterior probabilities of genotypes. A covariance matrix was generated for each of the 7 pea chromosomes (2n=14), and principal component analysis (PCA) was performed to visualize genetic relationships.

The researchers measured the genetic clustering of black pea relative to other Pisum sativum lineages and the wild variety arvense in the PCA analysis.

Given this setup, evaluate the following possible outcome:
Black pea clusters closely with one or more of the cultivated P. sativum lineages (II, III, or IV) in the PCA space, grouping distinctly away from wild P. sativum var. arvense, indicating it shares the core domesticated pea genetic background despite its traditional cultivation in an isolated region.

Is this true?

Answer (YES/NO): NO